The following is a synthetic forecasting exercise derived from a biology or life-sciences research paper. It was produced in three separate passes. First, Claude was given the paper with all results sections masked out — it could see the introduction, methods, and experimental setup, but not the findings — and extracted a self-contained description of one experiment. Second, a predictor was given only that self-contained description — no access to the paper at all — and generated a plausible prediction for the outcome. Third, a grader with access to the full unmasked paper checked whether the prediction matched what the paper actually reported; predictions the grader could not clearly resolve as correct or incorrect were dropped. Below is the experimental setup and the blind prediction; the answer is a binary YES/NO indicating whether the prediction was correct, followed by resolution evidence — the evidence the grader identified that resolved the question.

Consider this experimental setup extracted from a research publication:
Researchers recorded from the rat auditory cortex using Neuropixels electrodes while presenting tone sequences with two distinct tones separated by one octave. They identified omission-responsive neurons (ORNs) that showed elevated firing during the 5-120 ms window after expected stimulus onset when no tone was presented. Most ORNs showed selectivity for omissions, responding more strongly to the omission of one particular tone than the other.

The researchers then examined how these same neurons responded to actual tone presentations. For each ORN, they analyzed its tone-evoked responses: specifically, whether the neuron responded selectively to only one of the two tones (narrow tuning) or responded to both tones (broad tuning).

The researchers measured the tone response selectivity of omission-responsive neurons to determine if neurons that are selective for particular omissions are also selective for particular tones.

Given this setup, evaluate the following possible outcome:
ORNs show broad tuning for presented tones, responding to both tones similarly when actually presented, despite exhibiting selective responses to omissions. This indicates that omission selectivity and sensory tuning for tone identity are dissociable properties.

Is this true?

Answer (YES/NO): YES